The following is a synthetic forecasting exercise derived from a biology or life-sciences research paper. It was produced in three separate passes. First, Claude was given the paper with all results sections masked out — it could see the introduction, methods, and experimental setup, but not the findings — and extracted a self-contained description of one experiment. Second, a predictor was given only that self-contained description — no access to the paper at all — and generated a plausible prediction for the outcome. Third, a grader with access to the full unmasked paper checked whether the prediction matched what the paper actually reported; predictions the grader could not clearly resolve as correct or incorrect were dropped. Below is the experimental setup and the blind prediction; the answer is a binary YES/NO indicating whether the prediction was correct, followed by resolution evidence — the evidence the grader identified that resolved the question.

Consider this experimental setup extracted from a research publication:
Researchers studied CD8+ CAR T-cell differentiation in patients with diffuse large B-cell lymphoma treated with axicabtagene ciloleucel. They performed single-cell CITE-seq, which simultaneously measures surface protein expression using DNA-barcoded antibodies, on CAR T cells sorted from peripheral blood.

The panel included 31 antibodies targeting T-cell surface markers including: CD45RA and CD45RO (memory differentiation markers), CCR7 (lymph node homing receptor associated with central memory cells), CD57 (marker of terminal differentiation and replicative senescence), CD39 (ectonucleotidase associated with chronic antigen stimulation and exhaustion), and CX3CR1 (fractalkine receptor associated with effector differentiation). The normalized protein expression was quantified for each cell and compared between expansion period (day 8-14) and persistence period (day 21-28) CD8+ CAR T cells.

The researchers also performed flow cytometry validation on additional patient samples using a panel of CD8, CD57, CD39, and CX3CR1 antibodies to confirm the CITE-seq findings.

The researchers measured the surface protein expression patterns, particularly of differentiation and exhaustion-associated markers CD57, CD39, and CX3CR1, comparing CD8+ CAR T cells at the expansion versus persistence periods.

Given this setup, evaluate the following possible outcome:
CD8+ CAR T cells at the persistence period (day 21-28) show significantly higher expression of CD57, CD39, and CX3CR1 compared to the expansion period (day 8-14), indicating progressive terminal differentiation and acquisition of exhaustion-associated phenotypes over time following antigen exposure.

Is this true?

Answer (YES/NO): NO